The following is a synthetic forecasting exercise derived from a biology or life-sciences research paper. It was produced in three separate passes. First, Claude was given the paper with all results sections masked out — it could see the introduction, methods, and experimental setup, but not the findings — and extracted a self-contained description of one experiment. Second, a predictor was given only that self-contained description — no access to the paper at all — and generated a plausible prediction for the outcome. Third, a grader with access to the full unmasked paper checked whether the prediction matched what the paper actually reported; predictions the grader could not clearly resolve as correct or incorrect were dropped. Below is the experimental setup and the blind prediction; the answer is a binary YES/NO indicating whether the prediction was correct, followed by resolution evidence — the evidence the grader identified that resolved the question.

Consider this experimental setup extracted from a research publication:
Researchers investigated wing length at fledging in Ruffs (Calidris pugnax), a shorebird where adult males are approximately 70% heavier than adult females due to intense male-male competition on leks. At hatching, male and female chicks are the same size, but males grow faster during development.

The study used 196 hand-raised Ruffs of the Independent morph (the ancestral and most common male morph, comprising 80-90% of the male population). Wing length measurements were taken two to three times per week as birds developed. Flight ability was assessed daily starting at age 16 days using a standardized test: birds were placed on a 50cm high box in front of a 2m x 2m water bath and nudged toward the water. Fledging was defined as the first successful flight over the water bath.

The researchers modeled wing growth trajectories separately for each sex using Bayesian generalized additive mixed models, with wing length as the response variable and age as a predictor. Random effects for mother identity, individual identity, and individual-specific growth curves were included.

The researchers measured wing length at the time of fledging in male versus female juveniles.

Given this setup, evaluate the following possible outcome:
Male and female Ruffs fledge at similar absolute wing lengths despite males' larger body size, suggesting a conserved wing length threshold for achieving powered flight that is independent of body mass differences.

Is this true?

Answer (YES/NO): NO